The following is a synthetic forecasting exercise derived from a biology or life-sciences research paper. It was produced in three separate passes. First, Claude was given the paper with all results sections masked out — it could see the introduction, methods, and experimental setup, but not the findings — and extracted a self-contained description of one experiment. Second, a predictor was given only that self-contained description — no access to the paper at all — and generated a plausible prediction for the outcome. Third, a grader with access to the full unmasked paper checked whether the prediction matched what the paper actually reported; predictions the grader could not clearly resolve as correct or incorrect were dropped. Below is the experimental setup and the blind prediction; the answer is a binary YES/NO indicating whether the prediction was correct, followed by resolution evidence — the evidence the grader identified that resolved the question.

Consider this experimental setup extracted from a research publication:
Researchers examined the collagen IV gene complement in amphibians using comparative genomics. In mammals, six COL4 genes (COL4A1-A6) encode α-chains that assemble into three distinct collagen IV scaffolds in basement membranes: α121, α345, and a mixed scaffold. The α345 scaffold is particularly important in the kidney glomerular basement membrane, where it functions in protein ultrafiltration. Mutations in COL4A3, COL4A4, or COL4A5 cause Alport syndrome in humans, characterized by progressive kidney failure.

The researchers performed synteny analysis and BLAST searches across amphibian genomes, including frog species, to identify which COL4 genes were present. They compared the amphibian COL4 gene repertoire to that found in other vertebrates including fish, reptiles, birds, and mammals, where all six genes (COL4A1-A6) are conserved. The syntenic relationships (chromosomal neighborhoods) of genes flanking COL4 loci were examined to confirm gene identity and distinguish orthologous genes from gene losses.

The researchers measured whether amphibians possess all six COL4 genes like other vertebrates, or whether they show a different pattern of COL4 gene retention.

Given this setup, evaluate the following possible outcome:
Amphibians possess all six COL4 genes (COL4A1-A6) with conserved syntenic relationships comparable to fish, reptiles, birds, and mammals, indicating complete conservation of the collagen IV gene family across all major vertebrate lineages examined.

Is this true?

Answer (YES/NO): NO